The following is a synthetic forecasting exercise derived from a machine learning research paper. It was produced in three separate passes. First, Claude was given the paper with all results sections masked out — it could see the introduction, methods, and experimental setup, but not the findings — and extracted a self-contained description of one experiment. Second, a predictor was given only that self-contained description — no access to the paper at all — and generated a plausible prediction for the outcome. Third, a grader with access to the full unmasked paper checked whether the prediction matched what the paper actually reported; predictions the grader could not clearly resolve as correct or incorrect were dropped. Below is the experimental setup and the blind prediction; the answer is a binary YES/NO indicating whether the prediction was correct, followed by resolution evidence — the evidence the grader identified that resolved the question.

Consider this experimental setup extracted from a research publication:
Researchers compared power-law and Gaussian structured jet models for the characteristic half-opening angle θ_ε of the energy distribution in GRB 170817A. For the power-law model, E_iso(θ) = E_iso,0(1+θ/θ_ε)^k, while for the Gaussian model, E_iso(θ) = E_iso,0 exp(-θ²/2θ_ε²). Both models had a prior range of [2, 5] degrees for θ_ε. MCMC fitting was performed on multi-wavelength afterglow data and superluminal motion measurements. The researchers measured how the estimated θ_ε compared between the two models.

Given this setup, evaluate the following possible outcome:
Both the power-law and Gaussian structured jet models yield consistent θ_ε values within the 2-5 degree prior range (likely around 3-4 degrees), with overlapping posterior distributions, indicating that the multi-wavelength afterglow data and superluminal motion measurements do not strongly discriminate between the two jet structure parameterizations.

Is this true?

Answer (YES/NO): NO